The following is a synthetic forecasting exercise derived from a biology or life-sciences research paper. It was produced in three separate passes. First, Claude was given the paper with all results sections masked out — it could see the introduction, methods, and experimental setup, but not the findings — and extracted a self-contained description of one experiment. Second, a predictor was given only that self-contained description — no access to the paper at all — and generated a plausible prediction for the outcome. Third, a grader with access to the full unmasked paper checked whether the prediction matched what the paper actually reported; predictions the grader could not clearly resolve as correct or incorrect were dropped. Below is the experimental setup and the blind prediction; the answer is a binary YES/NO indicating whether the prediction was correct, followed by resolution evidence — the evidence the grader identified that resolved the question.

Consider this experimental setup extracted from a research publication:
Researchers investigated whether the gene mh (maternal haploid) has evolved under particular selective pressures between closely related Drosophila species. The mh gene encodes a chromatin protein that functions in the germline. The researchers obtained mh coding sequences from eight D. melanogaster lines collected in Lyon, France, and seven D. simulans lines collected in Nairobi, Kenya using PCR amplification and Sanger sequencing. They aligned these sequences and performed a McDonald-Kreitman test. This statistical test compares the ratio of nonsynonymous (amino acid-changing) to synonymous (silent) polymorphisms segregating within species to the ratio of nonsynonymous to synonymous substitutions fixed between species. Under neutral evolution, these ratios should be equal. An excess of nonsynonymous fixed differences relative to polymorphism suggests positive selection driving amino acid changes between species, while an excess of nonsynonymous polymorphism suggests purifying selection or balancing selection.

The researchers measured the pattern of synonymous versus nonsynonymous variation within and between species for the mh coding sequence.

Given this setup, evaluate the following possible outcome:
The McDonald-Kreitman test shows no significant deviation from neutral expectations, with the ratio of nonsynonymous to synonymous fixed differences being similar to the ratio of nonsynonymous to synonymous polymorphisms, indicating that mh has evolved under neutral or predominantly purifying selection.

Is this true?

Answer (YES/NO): NO